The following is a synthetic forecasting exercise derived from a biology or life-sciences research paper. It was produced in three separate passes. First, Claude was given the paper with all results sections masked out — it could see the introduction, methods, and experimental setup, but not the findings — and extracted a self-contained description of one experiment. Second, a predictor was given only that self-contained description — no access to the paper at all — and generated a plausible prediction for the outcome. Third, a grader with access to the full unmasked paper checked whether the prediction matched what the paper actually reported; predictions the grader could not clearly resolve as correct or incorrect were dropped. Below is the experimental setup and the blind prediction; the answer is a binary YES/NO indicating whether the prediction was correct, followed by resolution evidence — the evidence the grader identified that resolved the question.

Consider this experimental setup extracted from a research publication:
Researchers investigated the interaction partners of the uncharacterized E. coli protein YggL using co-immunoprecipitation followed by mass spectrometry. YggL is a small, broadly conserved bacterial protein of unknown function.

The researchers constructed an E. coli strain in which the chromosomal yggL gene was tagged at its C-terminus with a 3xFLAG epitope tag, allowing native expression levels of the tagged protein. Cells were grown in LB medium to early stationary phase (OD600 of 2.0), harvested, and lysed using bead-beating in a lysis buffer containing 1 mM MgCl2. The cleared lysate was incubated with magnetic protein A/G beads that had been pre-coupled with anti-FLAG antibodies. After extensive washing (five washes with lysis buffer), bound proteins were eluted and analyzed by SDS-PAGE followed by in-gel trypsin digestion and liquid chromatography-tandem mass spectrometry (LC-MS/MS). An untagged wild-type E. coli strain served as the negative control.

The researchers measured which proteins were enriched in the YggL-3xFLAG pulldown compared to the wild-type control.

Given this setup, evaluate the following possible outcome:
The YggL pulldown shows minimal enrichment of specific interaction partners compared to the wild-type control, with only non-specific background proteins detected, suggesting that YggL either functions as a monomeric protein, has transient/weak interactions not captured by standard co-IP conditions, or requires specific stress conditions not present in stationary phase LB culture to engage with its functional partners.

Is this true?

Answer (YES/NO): NO